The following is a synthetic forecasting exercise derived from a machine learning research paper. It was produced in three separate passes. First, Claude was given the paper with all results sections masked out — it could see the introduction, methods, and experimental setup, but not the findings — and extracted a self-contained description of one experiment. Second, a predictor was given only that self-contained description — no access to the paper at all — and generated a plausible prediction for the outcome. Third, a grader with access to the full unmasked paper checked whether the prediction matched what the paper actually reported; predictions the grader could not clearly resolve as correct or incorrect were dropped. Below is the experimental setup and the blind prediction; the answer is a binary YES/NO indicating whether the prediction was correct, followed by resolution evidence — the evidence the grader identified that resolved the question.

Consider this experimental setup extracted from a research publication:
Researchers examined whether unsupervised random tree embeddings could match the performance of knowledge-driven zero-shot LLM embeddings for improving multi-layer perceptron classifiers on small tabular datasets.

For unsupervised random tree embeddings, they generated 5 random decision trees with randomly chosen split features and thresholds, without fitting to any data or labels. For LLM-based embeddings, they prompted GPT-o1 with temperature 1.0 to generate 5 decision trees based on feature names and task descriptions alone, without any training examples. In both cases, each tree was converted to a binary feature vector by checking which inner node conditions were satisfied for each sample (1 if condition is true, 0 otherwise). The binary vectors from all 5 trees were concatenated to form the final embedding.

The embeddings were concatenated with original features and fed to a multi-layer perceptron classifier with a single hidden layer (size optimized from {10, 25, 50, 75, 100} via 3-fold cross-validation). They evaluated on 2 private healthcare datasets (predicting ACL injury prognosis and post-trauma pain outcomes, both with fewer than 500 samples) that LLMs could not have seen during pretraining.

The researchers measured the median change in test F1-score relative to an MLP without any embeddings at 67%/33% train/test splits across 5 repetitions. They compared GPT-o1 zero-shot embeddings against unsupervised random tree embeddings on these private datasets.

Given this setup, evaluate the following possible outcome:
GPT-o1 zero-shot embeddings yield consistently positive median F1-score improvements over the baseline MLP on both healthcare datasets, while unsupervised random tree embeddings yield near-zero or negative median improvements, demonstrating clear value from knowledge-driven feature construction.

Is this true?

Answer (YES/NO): NO